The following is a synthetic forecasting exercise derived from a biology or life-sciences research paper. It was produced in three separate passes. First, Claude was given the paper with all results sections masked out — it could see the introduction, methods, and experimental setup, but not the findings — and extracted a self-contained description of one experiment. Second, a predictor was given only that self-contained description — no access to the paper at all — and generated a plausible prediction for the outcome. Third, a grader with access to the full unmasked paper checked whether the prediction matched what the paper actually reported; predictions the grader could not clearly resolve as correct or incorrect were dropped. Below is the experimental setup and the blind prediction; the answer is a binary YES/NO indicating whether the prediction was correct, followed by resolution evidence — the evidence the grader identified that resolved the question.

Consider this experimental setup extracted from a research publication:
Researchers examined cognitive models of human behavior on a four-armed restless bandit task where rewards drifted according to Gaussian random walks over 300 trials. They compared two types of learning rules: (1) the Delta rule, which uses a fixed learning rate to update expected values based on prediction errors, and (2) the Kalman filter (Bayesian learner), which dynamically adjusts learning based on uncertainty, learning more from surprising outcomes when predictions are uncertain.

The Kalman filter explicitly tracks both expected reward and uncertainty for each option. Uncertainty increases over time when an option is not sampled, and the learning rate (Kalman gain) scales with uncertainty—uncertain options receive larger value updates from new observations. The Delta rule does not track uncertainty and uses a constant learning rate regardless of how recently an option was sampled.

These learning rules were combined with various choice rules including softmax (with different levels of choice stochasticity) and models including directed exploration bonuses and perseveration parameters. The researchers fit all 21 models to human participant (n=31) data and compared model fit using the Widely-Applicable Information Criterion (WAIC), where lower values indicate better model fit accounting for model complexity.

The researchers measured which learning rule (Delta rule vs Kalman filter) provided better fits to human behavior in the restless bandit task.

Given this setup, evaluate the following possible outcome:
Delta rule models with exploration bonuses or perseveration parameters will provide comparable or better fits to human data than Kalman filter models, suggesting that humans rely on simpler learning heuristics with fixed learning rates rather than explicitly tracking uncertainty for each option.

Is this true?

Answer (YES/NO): NO